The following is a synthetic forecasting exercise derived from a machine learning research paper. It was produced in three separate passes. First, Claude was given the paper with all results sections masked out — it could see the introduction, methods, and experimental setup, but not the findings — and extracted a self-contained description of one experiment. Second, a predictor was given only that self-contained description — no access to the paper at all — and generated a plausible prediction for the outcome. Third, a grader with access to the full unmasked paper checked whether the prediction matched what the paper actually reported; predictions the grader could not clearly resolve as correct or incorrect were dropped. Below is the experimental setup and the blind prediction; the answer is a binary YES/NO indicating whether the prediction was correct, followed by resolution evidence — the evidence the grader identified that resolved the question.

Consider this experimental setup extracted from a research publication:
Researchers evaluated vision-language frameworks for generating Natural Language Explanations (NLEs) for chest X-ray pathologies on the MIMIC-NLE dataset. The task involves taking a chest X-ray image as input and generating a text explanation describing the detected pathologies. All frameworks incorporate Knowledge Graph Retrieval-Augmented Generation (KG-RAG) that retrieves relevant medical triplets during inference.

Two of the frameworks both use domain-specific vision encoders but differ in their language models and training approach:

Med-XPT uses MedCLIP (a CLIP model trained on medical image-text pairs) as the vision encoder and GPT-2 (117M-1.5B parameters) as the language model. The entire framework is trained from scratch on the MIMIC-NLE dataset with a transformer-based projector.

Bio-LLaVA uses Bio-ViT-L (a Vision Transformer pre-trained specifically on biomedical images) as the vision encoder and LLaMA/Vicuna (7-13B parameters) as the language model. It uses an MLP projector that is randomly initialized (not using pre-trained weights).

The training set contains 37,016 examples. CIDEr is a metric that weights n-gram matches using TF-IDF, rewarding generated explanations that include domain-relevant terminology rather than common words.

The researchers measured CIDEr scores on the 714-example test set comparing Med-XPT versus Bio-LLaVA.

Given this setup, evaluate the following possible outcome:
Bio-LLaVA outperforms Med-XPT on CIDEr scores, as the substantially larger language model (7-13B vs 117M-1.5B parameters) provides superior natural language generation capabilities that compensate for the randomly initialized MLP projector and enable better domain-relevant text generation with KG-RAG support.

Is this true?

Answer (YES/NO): NO